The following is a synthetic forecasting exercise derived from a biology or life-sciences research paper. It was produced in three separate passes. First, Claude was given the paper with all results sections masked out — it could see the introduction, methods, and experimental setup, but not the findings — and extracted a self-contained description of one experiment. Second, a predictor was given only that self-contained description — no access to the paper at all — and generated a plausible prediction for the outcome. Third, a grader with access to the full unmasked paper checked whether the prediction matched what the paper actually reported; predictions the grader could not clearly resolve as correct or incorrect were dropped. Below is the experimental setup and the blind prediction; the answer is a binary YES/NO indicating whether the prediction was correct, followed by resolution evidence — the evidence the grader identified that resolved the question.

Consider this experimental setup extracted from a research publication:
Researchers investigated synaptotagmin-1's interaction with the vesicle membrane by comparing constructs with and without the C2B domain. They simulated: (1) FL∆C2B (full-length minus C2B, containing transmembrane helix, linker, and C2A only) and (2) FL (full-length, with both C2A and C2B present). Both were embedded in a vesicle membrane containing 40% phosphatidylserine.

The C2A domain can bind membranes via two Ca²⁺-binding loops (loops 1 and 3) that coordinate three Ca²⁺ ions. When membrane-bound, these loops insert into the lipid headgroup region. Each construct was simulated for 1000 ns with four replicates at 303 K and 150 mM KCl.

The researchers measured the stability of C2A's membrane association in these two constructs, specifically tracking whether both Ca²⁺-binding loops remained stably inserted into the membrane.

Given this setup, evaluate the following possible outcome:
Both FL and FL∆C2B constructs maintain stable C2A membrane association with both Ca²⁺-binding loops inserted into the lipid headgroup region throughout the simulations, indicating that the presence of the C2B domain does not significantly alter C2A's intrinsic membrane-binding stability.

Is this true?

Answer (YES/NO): NO